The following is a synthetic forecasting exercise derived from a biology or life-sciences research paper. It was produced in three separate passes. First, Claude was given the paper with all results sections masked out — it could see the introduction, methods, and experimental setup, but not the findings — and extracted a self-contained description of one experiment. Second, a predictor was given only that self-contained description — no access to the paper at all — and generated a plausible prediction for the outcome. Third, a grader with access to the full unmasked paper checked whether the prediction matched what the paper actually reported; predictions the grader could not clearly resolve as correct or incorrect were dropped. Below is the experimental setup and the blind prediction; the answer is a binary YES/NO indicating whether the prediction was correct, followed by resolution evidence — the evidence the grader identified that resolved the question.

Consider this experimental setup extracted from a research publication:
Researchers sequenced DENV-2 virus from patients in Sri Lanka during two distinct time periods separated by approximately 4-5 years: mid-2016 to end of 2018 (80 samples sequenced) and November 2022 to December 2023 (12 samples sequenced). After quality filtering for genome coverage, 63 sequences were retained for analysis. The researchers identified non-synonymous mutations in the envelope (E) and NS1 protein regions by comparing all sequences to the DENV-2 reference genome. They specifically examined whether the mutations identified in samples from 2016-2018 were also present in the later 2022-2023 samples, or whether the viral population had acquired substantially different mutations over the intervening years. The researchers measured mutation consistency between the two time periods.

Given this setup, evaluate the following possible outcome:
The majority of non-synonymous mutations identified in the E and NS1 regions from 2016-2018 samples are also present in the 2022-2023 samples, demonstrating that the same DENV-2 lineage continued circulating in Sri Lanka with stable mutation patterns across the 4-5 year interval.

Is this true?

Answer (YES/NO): YES